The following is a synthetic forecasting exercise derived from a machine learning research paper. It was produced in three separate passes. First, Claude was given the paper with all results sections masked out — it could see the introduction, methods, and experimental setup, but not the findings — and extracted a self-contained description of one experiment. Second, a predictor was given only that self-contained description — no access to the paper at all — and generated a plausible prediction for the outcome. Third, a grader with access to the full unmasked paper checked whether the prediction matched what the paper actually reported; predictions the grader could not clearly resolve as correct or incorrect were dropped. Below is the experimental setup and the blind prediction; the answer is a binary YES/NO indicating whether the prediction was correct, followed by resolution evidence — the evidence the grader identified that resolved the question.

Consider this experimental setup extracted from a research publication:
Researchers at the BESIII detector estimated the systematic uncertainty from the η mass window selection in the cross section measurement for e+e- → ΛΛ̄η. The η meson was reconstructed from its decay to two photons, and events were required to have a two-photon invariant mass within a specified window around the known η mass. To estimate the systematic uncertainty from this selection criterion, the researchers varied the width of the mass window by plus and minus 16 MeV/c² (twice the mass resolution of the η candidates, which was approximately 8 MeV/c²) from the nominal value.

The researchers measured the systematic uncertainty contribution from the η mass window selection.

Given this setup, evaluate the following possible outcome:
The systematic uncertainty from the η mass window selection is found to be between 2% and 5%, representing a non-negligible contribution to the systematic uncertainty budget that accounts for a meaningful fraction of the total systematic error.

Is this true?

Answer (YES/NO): NO